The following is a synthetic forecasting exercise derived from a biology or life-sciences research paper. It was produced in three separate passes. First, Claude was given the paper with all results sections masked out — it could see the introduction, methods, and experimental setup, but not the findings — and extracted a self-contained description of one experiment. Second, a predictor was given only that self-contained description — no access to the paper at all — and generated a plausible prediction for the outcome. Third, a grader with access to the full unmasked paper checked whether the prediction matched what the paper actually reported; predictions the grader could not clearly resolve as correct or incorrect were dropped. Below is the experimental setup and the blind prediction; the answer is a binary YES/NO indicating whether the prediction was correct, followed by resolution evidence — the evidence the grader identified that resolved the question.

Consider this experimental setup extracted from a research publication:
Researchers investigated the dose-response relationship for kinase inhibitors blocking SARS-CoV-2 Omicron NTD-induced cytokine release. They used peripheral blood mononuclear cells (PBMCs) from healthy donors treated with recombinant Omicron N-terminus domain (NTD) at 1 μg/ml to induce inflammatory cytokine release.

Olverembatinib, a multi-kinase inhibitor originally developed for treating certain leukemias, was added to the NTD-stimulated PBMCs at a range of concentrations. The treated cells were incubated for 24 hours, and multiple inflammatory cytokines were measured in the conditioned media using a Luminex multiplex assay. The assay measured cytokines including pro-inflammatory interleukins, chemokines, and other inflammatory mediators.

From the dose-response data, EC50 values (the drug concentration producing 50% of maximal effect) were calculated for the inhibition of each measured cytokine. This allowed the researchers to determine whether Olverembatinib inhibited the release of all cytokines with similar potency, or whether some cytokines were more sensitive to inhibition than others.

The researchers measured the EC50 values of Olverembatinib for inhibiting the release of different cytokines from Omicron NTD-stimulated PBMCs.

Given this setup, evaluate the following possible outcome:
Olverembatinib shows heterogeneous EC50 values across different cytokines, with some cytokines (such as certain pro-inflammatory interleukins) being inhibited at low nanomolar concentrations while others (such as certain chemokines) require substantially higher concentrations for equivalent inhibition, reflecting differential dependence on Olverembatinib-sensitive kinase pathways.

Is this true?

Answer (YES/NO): NO